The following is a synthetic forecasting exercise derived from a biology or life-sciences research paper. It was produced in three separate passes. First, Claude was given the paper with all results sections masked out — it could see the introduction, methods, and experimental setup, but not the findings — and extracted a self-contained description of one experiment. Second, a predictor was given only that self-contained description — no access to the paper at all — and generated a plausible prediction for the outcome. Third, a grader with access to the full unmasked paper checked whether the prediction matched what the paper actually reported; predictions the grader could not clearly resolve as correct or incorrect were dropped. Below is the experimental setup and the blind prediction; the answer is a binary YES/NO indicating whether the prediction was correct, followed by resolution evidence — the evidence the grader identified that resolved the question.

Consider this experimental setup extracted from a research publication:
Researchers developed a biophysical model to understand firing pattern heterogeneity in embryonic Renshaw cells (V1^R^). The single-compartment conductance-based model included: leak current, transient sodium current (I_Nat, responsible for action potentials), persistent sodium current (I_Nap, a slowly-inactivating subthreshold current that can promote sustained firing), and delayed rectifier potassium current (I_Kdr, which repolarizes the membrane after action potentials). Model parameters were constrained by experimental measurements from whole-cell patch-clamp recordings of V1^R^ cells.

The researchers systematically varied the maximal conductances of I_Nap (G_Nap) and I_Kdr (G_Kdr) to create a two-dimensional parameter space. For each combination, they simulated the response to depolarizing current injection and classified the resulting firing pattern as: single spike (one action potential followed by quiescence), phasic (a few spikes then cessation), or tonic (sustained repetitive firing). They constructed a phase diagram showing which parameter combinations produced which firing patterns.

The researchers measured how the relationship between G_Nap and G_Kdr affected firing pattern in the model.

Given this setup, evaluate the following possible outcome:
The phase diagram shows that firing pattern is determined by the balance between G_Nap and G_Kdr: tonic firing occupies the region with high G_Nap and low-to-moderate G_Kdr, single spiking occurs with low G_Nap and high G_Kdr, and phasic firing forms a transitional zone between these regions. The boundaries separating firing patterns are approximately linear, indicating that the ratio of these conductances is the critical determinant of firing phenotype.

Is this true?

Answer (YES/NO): NO